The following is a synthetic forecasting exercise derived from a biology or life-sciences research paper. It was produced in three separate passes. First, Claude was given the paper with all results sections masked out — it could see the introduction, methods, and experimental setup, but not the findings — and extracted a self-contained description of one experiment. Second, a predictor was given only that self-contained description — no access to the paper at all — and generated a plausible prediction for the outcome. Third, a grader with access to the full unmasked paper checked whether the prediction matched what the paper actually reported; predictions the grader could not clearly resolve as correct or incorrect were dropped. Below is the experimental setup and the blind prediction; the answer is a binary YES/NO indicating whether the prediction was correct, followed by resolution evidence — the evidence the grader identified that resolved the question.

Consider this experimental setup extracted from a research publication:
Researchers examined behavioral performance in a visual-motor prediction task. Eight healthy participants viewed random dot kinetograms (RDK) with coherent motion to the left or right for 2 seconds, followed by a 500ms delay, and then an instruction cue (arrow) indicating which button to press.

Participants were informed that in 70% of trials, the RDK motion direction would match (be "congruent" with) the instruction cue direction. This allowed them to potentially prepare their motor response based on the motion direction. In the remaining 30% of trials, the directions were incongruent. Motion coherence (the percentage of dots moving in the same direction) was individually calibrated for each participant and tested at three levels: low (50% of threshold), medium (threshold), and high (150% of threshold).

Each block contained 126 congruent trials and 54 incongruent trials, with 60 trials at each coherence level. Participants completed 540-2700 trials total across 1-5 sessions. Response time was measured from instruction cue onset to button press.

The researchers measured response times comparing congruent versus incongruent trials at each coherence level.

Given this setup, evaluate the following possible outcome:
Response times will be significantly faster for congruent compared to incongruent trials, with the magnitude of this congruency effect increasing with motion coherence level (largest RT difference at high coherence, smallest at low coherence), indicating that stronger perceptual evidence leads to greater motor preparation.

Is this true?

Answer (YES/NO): NO